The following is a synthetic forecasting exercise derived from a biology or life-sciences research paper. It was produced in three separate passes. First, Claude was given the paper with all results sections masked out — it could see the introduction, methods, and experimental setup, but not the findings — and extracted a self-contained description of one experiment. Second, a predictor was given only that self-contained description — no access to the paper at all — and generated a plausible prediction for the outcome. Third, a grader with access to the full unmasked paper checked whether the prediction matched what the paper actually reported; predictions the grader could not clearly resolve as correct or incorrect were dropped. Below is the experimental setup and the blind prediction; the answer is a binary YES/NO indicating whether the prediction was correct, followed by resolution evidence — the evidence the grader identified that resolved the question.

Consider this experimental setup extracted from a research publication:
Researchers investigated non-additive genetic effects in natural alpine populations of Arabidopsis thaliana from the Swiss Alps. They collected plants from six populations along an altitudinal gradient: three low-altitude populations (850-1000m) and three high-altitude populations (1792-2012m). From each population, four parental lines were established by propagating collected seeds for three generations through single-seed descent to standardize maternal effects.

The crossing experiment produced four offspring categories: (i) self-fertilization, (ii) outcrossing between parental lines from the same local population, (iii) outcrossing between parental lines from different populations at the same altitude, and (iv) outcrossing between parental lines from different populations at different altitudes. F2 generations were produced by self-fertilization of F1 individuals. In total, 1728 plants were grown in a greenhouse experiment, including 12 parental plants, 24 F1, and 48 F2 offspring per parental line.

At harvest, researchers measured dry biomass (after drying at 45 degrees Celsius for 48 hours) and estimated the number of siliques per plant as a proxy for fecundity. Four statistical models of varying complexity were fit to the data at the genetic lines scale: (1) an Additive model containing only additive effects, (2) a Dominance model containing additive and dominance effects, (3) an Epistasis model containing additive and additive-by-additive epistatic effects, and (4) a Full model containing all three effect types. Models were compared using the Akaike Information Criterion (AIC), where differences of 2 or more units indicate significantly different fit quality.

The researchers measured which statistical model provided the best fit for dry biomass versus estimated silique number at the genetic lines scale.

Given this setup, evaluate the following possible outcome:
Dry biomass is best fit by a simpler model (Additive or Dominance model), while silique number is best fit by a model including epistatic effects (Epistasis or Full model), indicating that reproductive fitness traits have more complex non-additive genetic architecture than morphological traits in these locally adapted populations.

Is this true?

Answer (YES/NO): YES